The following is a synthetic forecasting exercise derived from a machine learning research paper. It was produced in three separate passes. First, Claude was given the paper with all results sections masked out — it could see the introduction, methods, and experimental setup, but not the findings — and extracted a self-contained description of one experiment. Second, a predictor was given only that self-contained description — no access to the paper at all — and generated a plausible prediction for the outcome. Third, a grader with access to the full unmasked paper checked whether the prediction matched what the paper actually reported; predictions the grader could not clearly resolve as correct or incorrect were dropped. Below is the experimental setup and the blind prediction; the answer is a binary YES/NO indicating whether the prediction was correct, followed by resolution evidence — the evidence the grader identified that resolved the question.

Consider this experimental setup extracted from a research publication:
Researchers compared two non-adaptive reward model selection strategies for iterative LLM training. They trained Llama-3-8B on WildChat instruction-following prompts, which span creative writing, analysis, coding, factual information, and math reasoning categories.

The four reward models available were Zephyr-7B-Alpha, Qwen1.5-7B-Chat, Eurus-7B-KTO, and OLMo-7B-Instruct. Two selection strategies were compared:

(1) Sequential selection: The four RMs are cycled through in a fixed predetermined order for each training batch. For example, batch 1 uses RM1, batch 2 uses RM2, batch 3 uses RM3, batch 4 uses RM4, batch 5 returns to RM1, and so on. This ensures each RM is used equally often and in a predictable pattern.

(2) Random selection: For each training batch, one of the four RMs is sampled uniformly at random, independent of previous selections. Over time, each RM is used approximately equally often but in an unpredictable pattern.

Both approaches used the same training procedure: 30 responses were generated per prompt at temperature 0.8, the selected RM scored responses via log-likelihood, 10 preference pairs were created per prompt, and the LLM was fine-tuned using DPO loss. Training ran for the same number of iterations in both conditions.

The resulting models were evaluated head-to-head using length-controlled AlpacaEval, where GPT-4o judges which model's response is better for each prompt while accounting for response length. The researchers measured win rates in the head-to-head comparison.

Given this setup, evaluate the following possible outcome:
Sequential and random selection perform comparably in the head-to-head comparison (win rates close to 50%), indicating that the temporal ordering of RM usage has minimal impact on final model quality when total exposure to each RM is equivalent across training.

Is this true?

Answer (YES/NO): NO